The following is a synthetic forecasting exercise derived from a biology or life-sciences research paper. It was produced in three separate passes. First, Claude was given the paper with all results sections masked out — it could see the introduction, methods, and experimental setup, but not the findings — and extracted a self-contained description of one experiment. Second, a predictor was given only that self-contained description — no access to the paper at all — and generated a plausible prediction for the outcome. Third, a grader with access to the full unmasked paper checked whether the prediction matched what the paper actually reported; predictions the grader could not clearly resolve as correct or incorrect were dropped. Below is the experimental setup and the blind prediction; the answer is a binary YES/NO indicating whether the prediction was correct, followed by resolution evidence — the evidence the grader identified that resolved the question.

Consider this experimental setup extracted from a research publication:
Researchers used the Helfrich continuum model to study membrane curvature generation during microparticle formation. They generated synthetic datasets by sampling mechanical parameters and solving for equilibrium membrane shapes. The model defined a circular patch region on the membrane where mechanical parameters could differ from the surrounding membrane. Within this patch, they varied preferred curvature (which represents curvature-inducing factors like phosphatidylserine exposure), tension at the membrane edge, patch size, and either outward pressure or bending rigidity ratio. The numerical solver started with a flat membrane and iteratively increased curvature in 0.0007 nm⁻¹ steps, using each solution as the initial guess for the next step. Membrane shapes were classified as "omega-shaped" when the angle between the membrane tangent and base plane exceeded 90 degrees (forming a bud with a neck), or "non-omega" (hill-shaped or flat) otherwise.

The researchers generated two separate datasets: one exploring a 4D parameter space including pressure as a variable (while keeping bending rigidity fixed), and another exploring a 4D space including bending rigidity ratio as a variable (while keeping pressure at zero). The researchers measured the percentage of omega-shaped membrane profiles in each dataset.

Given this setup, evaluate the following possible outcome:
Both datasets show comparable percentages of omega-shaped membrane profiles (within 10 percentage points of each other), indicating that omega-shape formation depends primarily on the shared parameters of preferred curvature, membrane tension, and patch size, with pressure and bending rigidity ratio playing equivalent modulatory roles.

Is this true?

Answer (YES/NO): NO